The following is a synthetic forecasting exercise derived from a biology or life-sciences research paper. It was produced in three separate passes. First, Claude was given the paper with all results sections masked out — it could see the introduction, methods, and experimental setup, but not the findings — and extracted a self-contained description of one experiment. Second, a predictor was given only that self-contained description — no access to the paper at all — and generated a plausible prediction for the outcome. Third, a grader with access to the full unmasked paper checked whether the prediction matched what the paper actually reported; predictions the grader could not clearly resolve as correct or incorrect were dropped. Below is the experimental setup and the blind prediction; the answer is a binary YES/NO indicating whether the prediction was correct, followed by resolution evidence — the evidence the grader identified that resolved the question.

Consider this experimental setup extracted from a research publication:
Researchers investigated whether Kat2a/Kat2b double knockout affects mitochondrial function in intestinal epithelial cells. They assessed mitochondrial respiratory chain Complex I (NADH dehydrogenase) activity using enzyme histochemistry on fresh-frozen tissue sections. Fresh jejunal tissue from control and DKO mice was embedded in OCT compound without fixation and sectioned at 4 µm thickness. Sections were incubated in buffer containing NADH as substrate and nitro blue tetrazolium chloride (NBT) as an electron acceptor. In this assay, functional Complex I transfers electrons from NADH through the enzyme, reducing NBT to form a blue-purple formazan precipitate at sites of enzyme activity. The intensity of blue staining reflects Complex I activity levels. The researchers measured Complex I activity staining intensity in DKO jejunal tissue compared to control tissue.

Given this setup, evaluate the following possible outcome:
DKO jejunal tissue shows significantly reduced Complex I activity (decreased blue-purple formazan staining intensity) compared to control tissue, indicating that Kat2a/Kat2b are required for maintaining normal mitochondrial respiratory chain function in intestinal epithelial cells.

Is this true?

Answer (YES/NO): YES